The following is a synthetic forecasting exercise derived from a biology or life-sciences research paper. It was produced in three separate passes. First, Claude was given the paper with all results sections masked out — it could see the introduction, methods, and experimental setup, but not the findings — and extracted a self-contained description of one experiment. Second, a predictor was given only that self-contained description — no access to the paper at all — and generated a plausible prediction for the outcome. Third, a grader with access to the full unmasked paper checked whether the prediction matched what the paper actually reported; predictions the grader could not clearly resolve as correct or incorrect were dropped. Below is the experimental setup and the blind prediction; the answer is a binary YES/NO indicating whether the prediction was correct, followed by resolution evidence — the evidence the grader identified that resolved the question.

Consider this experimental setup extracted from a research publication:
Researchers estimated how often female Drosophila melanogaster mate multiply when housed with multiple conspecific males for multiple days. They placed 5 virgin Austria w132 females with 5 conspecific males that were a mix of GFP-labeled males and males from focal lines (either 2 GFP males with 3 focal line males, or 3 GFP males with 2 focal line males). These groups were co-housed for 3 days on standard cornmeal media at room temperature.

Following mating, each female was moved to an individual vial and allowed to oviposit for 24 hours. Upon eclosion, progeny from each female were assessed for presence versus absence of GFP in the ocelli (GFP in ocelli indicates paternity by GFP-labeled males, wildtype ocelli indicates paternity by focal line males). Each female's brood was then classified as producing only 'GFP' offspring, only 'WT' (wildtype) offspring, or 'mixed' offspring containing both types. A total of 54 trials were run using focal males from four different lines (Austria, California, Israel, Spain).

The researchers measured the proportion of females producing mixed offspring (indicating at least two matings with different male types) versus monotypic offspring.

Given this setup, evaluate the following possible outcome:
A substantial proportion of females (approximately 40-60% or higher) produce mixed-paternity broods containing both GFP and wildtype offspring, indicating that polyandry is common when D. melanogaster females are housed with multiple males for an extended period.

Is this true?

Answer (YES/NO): NO